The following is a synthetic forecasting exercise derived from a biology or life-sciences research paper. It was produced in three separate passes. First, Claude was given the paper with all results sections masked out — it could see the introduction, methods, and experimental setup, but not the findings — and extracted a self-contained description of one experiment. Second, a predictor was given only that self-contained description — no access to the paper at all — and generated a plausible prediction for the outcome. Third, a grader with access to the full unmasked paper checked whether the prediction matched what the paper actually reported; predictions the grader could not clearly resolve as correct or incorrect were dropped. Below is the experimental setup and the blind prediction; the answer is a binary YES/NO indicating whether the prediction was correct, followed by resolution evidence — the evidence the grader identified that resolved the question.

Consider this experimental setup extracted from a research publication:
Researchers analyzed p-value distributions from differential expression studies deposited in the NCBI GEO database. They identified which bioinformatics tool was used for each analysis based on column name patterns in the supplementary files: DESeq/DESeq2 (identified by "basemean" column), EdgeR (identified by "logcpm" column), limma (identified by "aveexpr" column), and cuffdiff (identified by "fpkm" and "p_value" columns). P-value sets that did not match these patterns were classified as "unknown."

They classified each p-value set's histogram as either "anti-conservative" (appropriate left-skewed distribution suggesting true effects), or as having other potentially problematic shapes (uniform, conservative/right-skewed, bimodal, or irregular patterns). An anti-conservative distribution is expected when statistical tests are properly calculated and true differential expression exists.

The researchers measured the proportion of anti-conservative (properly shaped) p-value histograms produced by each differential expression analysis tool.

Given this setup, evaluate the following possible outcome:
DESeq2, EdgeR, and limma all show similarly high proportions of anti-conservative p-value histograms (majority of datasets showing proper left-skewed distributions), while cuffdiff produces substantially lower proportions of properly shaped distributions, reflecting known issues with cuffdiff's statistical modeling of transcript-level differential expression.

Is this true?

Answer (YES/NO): NO